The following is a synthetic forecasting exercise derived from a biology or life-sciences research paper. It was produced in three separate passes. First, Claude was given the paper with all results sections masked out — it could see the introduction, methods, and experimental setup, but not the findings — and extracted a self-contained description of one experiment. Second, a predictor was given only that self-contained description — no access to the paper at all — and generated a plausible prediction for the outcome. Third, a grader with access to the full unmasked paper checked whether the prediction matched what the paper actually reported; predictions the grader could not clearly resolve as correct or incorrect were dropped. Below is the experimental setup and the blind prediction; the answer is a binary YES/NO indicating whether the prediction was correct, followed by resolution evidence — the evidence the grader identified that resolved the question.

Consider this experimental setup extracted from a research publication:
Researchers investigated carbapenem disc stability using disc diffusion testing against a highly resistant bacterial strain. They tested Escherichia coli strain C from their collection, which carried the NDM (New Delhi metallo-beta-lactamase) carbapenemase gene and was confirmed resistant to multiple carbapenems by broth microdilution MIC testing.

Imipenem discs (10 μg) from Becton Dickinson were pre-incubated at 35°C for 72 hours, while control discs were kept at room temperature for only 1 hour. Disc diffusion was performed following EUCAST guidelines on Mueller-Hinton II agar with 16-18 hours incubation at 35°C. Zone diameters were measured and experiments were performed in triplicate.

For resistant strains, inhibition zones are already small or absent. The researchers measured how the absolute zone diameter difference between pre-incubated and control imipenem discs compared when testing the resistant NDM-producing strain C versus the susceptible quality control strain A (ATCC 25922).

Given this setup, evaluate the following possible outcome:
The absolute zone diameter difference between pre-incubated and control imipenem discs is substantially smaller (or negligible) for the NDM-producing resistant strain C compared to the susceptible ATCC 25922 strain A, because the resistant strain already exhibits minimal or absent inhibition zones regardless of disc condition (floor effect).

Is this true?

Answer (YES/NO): NO